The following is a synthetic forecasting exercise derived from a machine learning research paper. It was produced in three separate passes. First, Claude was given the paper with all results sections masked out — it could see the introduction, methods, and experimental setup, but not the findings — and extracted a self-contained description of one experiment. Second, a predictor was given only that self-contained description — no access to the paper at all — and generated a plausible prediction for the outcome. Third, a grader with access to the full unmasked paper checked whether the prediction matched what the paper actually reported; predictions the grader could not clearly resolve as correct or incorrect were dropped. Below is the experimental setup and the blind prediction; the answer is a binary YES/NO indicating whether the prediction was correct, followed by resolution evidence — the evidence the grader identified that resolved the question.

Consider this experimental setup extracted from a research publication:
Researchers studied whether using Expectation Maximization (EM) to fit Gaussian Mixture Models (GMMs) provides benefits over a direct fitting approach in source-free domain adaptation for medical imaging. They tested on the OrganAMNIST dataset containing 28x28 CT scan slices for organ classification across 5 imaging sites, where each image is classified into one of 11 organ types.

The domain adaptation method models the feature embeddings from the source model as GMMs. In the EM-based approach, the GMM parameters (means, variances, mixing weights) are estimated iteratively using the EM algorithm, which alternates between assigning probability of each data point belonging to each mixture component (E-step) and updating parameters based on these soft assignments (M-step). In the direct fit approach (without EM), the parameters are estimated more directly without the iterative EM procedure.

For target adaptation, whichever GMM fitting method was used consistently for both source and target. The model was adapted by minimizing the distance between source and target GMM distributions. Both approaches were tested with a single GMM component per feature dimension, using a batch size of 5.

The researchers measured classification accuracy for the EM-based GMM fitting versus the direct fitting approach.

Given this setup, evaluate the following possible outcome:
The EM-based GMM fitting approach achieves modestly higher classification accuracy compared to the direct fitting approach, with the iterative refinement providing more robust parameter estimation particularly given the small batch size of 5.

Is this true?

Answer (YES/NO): NO